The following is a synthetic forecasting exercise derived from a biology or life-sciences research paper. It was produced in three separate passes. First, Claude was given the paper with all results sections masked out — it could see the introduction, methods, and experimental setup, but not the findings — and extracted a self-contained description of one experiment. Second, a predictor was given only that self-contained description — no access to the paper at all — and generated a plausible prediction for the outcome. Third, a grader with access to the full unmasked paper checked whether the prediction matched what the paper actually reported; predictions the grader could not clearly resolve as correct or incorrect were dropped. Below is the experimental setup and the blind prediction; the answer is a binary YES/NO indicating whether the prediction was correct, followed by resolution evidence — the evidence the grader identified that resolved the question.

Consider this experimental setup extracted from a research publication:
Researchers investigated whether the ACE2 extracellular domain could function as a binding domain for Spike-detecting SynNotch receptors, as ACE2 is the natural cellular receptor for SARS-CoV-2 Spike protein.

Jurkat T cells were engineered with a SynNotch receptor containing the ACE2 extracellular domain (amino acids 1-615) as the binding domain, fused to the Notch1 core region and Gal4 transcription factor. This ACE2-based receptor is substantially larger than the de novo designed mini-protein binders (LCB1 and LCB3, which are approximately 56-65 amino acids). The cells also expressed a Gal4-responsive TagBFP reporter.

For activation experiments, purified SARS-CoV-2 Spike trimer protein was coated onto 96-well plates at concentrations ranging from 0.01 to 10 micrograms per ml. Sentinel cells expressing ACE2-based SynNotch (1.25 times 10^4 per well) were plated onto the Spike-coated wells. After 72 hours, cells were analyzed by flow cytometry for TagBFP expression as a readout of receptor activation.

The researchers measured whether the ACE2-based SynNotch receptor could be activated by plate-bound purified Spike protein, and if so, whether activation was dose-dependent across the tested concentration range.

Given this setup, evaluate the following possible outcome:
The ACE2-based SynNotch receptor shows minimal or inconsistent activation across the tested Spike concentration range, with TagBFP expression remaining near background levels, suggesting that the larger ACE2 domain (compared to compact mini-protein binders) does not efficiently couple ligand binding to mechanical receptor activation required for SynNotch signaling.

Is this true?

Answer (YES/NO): NO